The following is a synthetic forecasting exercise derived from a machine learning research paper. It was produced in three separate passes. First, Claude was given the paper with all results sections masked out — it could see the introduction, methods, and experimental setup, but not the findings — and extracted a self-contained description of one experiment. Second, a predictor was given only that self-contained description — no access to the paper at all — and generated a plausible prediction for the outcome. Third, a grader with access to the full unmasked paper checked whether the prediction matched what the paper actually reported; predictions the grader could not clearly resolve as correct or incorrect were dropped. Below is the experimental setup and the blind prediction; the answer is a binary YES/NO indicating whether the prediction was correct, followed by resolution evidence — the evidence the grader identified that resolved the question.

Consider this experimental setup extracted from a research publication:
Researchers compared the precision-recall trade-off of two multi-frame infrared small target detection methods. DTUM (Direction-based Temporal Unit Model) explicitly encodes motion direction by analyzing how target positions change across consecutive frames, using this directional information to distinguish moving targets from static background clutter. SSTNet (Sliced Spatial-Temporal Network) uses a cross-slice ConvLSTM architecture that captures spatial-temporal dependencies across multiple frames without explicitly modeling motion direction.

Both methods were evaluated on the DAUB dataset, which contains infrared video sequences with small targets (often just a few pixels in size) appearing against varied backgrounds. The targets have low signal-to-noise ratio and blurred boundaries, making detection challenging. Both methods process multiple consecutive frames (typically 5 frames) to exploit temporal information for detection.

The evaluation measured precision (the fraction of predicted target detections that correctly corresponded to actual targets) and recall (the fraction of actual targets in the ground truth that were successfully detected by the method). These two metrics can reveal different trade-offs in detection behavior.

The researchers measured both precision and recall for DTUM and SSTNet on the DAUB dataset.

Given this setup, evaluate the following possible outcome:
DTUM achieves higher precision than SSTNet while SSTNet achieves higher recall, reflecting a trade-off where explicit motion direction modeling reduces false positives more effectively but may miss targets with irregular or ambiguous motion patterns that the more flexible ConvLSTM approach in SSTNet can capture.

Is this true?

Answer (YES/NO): NO